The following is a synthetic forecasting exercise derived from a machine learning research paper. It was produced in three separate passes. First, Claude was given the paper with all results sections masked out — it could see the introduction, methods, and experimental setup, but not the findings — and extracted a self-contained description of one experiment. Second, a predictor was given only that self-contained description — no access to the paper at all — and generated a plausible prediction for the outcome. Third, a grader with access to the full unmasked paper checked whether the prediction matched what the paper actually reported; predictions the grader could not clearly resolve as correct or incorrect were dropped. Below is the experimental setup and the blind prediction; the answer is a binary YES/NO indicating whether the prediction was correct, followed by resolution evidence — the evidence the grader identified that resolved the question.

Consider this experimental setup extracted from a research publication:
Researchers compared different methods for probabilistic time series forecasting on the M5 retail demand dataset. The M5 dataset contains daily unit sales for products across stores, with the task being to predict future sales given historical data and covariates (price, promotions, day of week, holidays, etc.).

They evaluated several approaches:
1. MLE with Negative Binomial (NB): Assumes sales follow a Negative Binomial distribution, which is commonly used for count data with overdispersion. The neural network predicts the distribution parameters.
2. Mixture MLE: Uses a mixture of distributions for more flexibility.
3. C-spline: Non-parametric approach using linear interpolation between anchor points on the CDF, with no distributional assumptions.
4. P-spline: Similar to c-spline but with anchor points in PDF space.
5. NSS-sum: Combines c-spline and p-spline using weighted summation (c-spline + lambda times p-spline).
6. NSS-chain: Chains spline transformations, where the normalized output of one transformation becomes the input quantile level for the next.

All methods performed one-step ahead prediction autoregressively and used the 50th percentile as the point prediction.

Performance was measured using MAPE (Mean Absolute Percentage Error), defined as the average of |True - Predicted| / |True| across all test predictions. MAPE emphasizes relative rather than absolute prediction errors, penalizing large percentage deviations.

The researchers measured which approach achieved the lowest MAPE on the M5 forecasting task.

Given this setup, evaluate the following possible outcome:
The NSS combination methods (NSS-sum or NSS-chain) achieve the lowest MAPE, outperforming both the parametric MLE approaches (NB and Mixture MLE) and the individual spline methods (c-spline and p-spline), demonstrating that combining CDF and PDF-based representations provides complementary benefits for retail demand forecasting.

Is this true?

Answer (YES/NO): NO